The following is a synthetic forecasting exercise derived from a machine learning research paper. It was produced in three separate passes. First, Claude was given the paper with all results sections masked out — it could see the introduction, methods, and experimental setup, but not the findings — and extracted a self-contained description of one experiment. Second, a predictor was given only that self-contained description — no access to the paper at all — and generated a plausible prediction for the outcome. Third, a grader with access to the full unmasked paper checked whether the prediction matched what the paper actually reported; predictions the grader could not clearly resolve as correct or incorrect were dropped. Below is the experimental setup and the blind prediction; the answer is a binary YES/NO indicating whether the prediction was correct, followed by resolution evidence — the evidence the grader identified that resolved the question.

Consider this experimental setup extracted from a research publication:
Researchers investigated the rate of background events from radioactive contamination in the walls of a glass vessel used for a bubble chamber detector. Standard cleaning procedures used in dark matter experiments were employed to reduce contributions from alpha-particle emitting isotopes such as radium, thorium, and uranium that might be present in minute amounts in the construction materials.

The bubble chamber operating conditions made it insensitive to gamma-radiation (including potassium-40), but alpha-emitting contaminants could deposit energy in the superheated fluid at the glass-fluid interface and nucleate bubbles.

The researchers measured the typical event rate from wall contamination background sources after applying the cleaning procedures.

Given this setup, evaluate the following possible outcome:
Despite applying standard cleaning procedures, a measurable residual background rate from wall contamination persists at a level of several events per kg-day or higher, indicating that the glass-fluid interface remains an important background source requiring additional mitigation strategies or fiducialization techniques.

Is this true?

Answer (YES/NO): YES